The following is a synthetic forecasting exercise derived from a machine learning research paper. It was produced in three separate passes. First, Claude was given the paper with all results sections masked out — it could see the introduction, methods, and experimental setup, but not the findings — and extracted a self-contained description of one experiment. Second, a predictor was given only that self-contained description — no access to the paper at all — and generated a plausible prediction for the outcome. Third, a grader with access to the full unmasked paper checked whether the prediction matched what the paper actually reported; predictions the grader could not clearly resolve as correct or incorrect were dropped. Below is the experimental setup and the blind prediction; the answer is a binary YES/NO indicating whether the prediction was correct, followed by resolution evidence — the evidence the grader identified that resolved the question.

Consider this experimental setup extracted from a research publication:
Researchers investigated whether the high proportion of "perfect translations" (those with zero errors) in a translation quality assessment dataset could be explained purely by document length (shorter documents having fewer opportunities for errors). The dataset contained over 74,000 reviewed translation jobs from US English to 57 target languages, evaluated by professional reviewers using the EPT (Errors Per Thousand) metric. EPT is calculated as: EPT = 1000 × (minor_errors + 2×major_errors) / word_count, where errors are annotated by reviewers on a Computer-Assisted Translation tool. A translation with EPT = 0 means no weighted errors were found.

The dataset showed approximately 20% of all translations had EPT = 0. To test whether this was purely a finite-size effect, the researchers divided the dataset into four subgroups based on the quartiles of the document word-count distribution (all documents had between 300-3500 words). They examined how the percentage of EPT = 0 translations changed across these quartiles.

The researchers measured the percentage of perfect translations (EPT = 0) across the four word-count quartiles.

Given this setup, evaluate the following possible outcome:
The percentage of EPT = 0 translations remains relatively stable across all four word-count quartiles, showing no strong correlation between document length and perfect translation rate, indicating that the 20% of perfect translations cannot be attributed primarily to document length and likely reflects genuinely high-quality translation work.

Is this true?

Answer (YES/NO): NO